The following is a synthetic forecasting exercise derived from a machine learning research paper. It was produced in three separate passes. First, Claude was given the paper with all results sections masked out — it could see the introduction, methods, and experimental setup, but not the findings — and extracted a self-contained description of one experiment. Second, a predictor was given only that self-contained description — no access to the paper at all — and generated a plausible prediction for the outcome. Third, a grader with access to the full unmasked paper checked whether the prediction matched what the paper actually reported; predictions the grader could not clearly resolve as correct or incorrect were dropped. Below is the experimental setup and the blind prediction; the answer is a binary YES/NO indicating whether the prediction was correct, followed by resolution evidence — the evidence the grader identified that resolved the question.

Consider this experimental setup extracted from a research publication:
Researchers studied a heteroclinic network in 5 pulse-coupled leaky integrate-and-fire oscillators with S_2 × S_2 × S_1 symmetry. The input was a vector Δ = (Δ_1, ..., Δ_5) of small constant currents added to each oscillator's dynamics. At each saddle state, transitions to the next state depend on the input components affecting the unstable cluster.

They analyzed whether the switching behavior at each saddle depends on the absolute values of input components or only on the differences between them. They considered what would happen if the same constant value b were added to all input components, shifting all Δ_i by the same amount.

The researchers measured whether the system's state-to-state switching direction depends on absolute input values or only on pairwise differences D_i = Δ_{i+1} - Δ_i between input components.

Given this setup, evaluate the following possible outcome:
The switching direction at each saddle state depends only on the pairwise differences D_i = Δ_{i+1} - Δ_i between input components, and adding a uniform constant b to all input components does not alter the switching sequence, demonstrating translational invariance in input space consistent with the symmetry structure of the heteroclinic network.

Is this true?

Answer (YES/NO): YES